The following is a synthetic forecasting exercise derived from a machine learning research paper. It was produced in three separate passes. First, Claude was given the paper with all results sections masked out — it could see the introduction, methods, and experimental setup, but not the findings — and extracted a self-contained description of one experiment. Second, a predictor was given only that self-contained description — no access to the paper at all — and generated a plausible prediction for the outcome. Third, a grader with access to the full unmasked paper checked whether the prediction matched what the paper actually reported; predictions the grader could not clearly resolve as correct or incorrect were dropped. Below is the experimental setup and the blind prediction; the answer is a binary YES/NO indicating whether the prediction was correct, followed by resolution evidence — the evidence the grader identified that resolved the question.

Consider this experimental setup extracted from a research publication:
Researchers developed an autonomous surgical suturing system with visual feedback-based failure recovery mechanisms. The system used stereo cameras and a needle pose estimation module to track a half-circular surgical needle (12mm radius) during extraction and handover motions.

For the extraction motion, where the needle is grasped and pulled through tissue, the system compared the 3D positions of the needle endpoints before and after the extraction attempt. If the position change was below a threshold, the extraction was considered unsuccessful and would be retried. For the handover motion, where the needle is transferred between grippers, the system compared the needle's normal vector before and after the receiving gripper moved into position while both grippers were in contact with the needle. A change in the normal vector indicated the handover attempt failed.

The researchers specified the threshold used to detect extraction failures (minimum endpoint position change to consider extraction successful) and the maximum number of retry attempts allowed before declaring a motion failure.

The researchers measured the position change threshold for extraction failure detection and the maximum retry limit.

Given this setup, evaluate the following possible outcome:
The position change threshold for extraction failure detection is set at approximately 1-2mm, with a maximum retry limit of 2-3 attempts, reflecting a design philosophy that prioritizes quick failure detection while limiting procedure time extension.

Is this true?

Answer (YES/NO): NO